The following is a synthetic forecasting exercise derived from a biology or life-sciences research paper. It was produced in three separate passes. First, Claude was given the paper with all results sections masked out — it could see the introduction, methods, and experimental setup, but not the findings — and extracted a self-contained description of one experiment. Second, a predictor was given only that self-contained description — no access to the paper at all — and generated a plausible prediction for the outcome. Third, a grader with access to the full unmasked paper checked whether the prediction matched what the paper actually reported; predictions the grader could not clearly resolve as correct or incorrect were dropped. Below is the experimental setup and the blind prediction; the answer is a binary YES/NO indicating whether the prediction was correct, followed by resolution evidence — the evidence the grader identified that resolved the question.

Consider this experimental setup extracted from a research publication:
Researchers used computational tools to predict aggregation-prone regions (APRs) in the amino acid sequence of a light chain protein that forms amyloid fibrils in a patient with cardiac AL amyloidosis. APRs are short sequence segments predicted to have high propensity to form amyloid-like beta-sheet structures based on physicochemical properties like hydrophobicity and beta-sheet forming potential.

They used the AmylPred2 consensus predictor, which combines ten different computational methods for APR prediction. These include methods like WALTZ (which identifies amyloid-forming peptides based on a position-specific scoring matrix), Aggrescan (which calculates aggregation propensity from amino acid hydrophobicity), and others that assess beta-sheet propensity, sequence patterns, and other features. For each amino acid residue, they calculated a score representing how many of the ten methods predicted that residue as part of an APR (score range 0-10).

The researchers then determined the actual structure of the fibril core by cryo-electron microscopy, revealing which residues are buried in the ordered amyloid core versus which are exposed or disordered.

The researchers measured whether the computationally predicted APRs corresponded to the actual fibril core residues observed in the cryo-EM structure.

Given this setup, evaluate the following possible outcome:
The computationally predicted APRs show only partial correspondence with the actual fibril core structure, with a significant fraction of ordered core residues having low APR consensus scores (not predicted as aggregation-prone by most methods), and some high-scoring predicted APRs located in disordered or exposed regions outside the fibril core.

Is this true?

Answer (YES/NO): YES